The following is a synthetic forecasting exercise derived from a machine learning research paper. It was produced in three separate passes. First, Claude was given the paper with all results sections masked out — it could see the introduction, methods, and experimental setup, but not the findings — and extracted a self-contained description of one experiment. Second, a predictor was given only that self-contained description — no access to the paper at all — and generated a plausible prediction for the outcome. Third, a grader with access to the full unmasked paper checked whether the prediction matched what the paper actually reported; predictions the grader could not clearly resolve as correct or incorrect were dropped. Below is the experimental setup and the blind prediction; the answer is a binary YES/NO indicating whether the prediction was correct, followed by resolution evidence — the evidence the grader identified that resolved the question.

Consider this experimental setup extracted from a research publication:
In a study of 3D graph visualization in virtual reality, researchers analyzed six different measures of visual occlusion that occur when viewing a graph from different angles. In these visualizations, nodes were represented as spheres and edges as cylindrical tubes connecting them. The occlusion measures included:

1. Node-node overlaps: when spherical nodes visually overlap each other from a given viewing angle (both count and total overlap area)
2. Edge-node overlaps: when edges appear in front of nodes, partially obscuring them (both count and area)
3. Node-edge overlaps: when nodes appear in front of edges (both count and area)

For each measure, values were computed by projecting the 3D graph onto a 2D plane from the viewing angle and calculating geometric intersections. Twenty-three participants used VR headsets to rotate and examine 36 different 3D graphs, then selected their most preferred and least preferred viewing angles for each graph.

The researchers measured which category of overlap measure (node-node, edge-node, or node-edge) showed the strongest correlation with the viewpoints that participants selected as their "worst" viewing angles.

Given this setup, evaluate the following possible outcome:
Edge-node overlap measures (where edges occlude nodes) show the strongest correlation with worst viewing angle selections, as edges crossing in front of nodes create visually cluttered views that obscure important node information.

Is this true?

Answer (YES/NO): YES